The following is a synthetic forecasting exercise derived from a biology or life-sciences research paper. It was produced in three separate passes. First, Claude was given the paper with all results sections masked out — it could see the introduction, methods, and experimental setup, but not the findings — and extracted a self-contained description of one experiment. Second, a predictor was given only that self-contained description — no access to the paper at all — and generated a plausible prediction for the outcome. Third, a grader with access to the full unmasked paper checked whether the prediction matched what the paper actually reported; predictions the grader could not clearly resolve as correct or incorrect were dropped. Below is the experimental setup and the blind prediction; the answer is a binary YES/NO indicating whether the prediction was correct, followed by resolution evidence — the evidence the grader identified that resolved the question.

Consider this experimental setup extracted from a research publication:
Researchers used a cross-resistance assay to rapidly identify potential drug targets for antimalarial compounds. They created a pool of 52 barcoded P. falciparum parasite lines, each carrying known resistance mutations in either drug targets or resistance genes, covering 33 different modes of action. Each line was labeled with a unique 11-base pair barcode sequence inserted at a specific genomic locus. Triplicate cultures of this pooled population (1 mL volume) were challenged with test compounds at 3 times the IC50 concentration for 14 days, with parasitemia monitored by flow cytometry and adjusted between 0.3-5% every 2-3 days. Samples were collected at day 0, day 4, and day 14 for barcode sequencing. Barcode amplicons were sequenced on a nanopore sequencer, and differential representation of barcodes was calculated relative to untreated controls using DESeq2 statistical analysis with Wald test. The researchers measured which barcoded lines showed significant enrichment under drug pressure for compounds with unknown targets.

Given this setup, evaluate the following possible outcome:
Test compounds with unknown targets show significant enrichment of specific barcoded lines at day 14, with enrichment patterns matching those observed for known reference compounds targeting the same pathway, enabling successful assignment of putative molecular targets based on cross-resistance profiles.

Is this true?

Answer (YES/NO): NO